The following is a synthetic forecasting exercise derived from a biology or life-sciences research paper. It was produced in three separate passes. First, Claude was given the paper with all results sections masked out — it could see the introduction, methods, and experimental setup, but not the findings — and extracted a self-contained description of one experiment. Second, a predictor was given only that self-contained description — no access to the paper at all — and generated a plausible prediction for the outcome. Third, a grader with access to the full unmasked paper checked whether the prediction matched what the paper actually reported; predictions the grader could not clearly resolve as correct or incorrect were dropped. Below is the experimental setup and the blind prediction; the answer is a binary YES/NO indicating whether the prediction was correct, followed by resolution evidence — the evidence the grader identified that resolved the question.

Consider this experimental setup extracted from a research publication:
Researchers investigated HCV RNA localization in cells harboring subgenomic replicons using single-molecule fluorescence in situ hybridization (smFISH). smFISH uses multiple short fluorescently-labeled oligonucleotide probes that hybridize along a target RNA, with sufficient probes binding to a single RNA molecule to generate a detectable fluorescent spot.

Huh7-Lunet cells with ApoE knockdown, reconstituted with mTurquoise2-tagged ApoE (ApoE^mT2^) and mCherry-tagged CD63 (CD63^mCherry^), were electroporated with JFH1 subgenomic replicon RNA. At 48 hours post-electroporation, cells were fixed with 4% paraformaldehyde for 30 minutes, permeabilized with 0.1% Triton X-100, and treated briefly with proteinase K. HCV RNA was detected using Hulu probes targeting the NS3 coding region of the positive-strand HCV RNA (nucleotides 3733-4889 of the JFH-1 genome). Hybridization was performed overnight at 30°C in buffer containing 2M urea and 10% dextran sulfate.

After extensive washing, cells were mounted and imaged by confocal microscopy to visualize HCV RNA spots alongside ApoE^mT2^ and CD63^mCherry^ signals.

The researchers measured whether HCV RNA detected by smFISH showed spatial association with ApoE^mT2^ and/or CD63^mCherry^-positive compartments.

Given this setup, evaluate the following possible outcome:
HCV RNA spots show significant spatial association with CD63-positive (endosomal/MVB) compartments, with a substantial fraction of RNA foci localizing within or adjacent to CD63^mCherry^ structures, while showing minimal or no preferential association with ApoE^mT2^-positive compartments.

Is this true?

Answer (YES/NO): NO